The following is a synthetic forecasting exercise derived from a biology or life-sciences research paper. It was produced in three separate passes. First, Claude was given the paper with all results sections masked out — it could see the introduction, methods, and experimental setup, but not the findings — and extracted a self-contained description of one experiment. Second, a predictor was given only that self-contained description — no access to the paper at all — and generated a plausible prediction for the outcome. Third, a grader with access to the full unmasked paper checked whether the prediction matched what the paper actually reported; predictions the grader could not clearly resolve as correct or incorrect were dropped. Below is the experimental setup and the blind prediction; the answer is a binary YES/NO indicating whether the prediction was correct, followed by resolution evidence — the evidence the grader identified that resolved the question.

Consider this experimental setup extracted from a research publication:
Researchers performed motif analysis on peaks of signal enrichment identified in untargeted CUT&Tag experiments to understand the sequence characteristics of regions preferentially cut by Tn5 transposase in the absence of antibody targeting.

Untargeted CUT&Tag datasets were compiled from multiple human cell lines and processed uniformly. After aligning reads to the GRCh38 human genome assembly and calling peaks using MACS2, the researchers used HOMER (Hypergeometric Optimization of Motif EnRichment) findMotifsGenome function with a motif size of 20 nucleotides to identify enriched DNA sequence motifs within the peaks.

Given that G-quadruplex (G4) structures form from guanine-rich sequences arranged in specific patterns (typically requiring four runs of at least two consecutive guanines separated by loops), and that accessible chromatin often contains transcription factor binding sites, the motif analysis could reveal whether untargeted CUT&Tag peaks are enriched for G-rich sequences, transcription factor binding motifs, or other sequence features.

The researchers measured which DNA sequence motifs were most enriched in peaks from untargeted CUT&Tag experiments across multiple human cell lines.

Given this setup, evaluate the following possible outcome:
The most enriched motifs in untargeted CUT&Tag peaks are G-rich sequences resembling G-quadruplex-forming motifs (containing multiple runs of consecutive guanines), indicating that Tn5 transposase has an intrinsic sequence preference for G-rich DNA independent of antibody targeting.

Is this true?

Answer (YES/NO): NO